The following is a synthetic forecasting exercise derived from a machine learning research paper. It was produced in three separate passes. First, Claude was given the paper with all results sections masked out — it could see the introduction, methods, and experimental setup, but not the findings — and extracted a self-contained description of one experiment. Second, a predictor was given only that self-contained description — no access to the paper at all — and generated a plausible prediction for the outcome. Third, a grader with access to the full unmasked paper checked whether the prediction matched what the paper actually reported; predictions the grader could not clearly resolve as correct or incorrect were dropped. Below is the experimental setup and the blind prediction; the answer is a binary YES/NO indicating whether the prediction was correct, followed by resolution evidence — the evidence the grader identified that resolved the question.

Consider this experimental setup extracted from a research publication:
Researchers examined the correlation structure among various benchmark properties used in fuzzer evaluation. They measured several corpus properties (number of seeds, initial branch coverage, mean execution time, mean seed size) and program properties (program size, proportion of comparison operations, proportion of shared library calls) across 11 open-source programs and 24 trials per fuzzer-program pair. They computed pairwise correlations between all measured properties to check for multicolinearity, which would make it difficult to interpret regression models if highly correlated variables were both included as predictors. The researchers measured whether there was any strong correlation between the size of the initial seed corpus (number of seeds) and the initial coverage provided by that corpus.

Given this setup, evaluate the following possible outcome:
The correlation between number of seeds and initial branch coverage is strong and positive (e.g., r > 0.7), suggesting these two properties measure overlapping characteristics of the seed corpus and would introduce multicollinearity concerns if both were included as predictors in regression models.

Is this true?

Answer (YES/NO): YES